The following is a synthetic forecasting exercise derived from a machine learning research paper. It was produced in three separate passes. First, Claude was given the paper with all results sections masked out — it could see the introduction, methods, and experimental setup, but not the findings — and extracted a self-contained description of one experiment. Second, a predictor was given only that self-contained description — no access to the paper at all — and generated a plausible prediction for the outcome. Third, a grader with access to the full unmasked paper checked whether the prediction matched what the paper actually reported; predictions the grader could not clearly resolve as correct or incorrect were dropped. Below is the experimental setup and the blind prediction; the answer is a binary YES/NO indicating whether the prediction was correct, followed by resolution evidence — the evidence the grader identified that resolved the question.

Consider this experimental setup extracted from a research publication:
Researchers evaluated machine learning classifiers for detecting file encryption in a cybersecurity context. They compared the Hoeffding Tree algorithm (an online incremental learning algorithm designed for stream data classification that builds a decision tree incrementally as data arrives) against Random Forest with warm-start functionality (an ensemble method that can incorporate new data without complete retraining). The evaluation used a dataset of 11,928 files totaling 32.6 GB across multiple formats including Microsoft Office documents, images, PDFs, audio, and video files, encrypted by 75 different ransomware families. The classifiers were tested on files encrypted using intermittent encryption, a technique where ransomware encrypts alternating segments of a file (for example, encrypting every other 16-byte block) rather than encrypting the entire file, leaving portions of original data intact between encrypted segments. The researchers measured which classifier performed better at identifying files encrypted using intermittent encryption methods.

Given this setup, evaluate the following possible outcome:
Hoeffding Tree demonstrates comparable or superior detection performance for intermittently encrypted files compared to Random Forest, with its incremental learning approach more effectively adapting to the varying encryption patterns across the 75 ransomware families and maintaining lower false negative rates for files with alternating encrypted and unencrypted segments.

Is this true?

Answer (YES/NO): NO